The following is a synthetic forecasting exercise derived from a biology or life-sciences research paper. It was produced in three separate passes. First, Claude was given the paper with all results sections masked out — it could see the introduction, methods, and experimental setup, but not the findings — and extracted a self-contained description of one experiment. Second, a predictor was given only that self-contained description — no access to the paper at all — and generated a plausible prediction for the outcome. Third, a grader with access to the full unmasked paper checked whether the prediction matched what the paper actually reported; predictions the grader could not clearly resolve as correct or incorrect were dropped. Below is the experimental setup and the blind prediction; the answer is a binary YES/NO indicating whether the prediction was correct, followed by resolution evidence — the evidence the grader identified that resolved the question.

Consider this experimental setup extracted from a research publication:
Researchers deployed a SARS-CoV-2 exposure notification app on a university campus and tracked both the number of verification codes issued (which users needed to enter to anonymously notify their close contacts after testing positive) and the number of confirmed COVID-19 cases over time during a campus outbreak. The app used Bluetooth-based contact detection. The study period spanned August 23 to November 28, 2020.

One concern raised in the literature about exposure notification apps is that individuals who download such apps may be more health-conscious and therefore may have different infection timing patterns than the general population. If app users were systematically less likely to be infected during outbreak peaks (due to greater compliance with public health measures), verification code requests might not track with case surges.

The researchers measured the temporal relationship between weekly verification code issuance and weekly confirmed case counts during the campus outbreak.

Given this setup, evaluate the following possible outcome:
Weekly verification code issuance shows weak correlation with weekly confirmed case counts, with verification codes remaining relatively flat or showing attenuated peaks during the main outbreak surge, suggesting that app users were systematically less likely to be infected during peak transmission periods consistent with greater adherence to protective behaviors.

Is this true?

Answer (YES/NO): NO